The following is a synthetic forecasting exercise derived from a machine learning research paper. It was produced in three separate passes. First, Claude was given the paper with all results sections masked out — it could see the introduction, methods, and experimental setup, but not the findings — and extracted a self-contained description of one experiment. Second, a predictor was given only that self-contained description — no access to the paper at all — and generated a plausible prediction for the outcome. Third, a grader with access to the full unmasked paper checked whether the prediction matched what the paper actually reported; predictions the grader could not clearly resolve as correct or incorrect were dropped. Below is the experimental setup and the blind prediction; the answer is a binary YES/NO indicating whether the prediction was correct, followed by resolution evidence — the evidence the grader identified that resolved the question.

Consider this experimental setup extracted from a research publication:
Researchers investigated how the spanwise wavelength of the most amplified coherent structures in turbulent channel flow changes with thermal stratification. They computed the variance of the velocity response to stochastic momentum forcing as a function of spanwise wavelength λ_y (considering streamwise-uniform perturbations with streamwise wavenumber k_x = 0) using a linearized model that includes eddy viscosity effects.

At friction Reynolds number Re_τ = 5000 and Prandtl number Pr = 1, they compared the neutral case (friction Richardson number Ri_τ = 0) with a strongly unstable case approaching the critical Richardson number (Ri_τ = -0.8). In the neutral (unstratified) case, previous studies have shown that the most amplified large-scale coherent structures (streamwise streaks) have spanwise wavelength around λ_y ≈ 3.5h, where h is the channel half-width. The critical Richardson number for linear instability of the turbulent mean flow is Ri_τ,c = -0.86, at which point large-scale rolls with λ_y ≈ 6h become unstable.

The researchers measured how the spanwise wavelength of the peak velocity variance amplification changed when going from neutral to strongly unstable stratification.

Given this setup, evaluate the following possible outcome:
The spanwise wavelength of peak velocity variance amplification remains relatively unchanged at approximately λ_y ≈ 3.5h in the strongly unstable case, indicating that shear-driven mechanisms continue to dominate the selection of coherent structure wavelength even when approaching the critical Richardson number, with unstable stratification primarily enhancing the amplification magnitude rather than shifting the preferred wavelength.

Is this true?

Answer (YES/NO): NO